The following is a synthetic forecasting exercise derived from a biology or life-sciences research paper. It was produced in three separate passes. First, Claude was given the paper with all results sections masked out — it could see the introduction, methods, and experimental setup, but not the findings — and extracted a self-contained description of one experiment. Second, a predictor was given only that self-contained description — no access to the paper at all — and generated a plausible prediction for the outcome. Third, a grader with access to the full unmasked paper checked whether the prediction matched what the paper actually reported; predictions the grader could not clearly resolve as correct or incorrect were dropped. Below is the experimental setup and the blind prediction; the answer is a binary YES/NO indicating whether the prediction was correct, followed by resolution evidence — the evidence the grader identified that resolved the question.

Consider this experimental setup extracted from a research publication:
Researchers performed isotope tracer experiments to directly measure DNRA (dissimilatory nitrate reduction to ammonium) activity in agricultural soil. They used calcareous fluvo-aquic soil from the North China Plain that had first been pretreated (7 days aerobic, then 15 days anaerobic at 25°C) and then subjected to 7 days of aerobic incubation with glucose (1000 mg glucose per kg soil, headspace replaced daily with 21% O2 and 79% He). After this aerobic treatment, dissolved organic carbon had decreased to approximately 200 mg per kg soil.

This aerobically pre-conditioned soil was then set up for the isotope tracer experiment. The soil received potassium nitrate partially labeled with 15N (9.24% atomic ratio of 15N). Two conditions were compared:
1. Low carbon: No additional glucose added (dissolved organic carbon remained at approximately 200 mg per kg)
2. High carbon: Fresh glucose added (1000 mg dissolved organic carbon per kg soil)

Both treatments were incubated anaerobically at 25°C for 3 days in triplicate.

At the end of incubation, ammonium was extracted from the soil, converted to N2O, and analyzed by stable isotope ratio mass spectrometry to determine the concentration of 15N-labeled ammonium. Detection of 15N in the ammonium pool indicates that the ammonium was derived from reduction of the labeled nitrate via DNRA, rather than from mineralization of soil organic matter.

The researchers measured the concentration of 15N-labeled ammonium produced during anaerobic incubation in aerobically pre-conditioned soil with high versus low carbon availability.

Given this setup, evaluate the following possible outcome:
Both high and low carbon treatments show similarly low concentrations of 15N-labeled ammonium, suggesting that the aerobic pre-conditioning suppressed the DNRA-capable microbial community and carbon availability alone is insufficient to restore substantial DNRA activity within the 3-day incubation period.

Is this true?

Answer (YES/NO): NO